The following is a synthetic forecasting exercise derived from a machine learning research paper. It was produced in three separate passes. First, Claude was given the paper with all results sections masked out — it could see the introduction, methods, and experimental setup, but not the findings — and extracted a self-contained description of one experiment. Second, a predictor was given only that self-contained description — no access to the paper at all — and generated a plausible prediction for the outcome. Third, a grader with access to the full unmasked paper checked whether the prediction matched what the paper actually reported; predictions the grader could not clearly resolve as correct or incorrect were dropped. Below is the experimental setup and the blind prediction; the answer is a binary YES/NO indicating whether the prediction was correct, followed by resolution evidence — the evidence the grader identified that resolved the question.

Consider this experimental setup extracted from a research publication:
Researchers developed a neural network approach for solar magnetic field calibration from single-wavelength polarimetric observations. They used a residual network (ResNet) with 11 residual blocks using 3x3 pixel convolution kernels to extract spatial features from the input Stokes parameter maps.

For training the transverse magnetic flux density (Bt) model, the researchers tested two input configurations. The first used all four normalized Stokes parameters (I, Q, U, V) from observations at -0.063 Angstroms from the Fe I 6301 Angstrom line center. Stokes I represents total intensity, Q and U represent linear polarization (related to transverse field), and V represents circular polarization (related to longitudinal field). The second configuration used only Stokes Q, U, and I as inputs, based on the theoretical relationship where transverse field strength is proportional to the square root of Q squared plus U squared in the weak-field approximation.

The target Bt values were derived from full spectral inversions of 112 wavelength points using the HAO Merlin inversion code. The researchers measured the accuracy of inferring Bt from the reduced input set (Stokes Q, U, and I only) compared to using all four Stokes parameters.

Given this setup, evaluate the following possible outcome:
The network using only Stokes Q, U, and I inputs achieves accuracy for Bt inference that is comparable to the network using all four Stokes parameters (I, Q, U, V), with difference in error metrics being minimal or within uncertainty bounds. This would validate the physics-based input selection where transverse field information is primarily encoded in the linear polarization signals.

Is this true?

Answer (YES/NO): NO